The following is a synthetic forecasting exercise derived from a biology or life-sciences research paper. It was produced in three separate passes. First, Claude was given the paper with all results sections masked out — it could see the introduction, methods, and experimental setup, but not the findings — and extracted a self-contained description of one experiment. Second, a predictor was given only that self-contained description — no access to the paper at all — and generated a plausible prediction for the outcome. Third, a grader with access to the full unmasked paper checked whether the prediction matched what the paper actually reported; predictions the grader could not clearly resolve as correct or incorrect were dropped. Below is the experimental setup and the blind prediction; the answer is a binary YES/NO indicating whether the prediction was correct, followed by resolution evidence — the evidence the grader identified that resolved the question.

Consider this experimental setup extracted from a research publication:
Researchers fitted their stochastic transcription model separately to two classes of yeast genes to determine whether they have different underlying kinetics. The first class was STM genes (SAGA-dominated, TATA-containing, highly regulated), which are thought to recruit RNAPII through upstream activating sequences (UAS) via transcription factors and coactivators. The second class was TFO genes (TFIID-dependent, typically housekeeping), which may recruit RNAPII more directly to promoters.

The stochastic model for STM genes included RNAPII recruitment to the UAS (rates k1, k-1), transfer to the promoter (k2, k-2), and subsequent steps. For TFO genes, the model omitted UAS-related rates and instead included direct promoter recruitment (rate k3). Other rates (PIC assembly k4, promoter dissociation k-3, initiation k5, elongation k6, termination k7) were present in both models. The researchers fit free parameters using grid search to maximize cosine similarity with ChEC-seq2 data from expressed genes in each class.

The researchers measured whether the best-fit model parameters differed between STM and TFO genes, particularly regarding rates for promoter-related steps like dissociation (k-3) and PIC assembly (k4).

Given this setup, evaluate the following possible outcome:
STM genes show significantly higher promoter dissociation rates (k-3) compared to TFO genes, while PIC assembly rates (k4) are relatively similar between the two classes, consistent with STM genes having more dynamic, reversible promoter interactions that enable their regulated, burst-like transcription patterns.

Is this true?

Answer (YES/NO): NO